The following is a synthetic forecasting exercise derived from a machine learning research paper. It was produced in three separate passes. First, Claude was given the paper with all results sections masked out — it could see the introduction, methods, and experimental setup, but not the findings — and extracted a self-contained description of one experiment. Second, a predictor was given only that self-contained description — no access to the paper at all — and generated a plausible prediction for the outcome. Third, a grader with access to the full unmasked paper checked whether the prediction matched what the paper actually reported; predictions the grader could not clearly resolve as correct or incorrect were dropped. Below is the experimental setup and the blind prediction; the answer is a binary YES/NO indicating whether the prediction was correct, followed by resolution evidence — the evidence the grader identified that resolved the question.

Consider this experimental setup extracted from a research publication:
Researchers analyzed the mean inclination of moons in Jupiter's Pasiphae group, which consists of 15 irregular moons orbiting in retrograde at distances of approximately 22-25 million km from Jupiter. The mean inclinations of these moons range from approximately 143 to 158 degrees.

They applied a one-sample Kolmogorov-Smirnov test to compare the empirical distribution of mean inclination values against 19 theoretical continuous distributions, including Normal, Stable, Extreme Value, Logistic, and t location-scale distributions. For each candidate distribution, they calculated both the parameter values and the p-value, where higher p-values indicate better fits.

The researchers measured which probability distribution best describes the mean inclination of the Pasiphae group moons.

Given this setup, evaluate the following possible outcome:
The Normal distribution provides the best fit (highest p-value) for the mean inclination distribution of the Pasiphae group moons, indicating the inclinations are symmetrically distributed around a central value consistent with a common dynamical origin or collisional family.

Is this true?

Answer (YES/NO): YES